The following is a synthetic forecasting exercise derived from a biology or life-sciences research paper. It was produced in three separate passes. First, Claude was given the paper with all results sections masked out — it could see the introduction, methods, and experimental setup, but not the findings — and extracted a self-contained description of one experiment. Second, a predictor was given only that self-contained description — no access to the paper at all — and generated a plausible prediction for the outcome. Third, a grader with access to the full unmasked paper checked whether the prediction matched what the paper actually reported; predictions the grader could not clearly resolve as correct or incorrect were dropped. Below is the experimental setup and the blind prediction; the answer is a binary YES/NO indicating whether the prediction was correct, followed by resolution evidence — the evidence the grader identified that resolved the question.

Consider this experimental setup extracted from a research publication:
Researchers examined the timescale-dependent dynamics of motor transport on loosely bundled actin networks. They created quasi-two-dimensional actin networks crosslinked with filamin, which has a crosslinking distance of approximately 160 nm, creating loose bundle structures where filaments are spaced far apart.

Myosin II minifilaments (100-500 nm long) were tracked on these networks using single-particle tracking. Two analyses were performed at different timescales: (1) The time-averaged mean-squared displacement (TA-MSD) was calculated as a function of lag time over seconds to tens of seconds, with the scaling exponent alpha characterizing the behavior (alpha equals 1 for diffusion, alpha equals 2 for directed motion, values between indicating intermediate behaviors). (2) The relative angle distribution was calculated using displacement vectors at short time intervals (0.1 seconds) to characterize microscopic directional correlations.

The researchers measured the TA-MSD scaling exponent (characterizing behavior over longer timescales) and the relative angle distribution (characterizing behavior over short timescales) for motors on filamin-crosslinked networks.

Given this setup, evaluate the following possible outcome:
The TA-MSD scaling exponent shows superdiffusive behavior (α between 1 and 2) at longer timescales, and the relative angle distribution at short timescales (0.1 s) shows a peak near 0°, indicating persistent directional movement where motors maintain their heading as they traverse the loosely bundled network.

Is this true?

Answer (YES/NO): NO